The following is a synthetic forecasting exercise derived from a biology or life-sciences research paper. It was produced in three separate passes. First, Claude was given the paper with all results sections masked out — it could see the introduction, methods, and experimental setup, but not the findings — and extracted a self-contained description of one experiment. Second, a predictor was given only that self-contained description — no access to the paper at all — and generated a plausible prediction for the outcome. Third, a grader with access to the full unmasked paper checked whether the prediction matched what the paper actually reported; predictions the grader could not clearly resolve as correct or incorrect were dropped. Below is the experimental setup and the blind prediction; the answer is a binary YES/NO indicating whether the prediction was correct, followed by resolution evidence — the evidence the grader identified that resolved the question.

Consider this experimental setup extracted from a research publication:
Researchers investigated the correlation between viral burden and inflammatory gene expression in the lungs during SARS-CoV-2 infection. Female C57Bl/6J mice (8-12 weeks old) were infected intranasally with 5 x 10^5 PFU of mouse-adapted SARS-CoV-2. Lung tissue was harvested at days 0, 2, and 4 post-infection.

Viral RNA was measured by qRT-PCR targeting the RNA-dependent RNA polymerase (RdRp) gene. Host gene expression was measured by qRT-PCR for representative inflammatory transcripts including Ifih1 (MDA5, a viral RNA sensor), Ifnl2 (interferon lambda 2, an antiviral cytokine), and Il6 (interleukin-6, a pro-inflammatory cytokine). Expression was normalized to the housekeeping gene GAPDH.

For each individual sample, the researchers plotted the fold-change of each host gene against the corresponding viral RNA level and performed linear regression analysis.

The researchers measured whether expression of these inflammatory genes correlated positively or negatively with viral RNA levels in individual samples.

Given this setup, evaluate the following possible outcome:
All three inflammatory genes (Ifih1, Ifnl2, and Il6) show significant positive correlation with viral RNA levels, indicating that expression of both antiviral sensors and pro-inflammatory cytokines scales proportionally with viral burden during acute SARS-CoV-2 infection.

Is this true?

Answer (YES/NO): YES